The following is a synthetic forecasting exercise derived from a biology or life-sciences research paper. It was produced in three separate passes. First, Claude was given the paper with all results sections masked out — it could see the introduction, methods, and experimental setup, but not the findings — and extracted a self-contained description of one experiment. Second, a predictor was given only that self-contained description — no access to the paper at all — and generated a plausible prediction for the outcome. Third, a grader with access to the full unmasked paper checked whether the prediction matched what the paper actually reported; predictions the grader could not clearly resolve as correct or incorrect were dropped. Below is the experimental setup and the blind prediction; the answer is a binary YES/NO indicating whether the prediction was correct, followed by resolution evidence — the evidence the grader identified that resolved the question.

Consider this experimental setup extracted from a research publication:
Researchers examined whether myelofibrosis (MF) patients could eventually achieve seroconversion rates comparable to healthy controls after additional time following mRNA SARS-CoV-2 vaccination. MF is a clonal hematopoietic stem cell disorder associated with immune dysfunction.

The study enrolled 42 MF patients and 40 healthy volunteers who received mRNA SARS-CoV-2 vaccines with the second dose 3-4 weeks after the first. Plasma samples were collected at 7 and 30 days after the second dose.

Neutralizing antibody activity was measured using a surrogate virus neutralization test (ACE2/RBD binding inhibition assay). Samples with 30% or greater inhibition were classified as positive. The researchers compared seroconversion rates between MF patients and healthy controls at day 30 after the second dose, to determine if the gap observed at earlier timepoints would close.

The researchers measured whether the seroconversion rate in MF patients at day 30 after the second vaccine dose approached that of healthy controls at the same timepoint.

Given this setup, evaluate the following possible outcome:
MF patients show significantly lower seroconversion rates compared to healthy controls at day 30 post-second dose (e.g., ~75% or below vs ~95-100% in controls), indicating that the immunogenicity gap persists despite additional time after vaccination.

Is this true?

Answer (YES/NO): YES